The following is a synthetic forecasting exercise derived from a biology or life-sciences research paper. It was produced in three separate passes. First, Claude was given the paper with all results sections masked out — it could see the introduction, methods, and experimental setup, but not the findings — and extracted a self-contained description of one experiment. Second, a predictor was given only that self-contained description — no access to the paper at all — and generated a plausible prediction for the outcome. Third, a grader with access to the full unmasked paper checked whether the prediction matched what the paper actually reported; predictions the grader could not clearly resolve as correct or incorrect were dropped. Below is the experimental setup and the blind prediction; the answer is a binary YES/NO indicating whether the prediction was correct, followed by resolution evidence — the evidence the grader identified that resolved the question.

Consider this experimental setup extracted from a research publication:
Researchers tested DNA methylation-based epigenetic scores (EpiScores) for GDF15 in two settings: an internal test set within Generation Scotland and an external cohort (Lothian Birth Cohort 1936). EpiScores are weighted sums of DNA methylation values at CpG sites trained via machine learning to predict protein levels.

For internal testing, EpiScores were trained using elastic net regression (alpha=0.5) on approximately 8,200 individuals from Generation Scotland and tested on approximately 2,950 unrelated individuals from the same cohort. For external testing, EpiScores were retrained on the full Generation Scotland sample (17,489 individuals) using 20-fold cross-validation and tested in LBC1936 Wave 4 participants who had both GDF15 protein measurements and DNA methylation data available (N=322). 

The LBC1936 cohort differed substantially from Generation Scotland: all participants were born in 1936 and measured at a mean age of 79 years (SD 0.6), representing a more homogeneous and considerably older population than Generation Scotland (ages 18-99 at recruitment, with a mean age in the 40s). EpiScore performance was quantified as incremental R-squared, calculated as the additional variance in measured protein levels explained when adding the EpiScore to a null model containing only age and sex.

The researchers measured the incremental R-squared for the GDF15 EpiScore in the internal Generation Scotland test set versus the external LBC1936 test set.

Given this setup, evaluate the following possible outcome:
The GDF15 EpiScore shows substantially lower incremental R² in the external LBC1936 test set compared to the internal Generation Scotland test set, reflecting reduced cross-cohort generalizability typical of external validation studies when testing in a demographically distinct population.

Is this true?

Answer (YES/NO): NO